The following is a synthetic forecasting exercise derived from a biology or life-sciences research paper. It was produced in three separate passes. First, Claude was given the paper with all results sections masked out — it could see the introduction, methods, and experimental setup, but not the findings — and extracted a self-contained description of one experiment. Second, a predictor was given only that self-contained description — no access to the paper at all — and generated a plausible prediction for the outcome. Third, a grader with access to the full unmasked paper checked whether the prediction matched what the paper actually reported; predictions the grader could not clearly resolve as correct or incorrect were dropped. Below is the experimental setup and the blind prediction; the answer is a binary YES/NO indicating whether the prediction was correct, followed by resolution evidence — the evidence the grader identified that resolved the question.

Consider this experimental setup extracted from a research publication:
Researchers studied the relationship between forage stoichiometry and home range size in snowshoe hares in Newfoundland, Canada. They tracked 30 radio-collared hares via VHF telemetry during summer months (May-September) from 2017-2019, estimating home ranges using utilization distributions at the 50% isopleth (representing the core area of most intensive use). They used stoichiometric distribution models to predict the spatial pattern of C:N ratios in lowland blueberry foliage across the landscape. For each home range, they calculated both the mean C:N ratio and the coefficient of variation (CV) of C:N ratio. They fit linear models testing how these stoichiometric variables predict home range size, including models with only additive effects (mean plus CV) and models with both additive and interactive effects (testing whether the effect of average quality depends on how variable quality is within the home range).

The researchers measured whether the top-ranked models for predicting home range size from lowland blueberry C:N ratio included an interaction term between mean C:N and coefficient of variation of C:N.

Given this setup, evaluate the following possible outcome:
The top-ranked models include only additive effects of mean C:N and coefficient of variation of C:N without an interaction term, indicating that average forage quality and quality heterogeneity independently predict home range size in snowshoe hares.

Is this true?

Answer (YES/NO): YES